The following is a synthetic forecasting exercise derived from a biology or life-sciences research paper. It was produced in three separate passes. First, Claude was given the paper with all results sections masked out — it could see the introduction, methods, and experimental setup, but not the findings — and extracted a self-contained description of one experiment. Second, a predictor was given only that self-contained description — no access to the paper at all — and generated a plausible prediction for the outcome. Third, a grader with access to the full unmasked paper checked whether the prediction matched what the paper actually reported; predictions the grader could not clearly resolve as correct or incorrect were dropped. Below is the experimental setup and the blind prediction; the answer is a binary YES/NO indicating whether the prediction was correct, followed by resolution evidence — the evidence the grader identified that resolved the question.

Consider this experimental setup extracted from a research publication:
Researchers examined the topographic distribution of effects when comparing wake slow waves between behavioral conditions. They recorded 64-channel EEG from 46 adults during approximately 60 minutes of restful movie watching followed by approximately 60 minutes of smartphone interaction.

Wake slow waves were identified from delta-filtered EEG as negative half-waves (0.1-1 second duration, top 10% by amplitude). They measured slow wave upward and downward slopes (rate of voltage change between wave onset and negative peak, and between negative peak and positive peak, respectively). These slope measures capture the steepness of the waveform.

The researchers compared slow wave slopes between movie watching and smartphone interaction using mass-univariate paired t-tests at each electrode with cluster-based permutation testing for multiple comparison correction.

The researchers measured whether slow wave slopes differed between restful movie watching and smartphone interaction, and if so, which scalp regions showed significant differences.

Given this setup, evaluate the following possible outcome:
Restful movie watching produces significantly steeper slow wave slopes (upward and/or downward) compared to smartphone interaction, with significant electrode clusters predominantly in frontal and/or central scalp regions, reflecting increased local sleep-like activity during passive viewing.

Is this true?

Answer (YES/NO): NO